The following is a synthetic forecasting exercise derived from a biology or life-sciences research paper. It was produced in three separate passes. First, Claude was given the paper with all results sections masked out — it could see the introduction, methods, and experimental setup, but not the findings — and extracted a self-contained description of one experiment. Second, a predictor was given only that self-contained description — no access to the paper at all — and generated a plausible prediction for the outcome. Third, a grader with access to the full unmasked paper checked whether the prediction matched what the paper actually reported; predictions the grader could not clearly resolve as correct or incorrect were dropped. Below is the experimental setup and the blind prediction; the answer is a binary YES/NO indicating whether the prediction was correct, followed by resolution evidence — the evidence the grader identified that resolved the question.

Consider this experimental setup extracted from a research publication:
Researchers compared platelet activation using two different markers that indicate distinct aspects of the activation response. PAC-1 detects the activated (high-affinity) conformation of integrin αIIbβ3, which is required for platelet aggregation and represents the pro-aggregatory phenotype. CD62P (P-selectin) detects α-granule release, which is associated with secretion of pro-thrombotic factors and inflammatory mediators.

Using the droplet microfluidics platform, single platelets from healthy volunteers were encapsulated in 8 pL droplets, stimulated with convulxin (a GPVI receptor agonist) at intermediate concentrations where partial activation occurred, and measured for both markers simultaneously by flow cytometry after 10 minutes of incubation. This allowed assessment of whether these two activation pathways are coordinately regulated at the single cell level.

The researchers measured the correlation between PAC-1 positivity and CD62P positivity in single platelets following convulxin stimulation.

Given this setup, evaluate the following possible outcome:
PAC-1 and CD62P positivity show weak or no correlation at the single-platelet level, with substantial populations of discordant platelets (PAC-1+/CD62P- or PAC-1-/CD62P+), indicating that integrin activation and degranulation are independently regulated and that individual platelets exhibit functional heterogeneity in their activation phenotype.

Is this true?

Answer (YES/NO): NO